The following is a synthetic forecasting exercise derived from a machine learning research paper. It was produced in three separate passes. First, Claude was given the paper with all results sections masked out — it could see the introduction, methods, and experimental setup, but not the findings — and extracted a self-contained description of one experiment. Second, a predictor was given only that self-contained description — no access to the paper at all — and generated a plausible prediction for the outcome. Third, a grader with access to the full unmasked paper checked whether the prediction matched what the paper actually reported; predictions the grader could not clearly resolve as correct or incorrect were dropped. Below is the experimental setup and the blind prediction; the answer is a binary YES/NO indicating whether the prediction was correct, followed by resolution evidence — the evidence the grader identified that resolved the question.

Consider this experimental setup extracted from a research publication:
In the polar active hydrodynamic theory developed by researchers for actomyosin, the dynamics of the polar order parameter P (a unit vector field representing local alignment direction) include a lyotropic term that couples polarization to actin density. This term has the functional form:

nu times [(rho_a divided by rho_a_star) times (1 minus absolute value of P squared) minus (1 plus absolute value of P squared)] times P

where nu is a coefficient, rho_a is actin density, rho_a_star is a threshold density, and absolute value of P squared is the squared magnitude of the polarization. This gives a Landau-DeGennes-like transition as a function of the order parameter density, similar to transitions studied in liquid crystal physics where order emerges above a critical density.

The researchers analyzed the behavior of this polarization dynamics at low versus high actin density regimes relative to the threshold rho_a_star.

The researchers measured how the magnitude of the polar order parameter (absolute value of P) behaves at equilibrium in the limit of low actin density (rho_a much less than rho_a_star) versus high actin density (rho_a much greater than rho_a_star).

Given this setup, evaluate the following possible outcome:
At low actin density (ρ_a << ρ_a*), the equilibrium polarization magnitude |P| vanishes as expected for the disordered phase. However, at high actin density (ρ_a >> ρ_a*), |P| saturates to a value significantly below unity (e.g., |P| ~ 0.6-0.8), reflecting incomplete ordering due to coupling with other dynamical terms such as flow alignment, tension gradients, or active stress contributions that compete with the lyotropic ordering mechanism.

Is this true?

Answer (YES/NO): NO